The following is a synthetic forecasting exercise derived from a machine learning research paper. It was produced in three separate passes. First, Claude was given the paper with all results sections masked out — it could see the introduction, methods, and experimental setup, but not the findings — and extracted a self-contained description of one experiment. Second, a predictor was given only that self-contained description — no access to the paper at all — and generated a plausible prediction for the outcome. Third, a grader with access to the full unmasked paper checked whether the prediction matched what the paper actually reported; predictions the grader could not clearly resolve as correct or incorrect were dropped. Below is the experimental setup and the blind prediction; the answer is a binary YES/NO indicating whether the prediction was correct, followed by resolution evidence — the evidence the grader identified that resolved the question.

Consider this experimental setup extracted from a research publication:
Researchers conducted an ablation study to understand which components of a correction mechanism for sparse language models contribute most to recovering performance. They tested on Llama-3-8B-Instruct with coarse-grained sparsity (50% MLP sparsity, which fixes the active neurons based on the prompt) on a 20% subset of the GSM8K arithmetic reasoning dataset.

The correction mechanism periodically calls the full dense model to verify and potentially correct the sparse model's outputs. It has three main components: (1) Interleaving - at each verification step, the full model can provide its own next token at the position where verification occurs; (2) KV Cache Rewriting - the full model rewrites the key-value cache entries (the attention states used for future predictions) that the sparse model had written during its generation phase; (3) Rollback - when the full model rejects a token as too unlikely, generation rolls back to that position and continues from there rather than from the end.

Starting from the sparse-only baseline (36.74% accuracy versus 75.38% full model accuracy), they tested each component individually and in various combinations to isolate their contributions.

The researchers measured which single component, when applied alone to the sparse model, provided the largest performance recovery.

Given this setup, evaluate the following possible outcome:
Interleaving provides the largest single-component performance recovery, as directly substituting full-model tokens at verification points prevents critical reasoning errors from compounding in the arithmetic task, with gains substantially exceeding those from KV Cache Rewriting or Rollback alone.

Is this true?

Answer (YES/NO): NO